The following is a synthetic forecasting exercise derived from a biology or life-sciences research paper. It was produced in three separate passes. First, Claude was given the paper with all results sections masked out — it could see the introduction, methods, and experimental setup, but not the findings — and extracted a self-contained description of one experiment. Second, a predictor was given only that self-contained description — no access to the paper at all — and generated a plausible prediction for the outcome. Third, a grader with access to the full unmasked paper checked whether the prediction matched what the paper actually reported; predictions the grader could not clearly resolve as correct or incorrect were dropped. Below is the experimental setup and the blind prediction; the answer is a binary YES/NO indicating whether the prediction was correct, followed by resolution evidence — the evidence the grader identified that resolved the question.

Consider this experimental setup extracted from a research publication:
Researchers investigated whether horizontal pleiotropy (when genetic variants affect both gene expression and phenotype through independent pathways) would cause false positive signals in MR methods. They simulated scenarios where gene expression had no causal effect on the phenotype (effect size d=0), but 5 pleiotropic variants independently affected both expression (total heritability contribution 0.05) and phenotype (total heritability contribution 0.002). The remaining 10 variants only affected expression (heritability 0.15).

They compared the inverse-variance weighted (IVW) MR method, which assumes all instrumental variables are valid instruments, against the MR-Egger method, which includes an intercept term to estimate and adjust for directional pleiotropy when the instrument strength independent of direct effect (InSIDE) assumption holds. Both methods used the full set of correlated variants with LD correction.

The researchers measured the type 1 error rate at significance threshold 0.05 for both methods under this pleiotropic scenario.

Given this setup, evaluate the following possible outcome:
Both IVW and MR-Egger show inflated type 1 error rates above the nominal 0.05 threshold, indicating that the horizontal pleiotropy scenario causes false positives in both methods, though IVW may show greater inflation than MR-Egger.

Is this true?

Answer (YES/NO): NO